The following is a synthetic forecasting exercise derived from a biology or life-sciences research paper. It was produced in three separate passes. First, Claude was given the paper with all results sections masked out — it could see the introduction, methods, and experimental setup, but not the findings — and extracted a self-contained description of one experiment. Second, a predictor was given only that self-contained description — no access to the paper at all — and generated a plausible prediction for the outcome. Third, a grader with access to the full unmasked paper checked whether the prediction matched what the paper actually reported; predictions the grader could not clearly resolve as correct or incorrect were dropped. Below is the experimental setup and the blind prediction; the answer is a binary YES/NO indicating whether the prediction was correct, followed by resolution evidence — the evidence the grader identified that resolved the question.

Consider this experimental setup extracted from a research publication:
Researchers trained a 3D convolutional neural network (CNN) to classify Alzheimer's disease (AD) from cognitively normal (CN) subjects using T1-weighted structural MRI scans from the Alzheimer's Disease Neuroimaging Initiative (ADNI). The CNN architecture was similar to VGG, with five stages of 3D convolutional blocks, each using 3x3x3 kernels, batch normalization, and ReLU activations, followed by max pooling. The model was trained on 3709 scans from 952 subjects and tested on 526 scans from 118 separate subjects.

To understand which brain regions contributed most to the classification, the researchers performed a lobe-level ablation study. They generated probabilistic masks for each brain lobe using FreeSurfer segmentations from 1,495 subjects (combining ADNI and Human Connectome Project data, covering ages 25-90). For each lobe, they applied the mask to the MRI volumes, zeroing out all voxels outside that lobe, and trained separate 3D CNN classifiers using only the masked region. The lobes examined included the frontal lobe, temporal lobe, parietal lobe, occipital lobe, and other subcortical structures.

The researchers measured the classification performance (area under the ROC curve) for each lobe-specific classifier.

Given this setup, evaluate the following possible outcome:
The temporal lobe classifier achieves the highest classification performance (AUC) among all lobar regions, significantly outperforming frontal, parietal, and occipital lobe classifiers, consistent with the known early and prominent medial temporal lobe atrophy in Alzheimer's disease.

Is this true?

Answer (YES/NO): YES